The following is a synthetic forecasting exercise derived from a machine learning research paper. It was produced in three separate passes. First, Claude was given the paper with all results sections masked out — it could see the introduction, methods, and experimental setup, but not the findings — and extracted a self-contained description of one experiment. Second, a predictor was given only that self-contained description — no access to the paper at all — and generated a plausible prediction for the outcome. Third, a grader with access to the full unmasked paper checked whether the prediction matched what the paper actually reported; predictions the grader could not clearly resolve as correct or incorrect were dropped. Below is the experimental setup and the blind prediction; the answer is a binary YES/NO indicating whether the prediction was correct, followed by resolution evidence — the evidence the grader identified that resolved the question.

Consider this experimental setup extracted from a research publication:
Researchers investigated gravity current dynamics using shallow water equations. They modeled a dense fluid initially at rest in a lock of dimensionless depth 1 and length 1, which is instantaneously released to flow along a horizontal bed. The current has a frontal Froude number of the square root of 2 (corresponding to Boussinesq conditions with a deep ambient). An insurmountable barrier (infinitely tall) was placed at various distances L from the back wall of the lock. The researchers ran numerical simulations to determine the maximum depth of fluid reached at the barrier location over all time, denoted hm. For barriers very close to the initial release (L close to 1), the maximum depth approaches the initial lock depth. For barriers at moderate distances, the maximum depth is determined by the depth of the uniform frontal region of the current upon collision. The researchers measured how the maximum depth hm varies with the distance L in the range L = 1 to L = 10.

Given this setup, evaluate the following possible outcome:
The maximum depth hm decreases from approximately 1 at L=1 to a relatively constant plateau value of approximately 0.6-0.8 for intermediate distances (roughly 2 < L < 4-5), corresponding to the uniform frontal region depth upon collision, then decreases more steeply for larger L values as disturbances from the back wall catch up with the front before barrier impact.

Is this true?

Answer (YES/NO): NO